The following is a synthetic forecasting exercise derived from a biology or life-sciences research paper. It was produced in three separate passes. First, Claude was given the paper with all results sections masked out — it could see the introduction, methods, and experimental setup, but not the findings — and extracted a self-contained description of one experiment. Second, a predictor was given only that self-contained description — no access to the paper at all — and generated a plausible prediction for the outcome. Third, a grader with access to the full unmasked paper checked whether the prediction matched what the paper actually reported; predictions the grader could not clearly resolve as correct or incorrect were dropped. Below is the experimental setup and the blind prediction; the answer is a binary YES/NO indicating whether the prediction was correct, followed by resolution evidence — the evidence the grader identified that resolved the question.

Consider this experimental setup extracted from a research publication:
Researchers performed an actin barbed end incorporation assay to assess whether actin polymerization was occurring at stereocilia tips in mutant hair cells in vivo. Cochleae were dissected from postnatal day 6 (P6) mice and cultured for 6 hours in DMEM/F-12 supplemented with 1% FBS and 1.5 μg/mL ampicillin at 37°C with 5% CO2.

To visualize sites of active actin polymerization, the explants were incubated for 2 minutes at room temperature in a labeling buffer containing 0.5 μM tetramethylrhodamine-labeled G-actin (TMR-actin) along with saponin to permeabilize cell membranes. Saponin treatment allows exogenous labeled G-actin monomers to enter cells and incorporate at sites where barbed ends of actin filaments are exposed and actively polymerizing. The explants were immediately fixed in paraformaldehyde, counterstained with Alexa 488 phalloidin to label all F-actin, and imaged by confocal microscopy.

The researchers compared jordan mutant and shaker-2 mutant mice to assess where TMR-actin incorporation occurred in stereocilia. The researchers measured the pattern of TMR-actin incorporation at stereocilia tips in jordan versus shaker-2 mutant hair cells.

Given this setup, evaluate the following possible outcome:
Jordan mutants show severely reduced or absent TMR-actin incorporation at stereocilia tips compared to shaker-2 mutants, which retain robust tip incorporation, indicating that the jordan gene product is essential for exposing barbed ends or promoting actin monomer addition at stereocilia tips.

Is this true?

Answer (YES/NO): NO